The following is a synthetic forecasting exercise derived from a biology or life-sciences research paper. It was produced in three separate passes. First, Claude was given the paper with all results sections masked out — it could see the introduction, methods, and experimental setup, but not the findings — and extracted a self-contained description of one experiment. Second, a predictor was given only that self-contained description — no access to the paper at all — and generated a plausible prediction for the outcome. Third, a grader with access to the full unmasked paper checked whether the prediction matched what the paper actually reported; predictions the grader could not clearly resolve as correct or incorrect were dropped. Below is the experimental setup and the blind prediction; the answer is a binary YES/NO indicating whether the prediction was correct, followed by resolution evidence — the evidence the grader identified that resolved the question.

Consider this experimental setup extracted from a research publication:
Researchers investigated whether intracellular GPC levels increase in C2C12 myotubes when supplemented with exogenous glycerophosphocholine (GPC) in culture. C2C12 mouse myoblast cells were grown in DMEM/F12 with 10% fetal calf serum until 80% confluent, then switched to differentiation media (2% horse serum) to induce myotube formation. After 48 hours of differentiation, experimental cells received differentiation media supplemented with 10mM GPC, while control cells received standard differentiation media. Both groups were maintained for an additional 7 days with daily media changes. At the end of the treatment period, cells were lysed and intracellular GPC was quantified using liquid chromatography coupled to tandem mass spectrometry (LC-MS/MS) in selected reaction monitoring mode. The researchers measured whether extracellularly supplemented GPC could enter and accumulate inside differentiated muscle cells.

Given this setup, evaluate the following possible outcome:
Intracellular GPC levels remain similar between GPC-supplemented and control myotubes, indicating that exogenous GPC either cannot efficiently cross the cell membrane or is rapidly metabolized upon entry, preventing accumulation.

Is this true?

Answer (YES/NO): NO